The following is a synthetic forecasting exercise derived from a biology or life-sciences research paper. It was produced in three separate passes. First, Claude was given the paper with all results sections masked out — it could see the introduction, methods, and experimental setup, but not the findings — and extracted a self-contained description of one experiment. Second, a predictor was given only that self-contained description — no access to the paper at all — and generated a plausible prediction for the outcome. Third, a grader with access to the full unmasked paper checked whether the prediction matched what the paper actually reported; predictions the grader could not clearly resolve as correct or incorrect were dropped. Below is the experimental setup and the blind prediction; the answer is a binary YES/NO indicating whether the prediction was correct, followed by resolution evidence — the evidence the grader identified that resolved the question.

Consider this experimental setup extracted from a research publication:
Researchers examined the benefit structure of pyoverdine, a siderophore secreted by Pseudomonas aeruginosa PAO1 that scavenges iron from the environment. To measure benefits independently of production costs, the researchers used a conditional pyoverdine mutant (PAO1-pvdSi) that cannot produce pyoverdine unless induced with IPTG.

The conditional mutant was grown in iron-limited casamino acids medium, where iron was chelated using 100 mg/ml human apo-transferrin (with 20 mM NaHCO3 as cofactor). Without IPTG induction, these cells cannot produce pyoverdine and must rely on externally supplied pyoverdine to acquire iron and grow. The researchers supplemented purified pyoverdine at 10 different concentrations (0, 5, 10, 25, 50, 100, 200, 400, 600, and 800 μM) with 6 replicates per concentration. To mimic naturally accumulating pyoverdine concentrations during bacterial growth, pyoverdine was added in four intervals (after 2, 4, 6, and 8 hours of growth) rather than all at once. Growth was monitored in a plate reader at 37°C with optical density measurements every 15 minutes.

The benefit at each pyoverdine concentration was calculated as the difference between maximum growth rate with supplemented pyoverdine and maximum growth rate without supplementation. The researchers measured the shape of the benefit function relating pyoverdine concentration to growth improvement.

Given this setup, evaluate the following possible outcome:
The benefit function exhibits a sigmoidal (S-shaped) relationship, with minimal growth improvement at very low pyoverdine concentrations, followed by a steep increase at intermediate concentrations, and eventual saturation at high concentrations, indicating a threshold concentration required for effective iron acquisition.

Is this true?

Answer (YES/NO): NO